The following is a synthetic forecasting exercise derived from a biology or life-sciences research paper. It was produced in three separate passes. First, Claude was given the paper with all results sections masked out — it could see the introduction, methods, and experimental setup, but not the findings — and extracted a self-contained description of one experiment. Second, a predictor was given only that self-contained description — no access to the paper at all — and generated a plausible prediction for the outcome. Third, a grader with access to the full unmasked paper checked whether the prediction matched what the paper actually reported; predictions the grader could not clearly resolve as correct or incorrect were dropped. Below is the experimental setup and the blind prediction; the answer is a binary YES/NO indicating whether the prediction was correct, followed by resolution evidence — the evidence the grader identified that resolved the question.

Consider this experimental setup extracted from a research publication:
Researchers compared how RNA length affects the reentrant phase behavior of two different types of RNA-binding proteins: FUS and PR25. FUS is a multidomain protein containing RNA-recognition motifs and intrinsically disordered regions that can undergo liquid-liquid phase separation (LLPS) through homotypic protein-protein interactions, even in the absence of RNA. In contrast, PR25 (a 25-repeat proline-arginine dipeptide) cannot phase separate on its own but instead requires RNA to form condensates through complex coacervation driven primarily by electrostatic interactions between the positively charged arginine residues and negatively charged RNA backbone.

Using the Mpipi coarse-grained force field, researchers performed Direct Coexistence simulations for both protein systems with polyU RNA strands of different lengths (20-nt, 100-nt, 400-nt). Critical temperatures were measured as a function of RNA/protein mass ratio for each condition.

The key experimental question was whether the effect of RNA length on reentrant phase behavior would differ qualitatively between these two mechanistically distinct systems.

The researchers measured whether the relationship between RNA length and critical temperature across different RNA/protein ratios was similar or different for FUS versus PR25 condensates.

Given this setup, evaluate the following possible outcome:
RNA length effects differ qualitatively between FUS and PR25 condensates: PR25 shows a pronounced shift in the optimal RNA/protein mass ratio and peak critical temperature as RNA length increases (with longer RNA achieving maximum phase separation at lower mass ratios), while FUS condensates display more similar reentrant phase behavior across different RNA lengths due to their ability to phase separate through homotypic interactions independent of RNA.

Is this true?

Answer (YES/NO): NO